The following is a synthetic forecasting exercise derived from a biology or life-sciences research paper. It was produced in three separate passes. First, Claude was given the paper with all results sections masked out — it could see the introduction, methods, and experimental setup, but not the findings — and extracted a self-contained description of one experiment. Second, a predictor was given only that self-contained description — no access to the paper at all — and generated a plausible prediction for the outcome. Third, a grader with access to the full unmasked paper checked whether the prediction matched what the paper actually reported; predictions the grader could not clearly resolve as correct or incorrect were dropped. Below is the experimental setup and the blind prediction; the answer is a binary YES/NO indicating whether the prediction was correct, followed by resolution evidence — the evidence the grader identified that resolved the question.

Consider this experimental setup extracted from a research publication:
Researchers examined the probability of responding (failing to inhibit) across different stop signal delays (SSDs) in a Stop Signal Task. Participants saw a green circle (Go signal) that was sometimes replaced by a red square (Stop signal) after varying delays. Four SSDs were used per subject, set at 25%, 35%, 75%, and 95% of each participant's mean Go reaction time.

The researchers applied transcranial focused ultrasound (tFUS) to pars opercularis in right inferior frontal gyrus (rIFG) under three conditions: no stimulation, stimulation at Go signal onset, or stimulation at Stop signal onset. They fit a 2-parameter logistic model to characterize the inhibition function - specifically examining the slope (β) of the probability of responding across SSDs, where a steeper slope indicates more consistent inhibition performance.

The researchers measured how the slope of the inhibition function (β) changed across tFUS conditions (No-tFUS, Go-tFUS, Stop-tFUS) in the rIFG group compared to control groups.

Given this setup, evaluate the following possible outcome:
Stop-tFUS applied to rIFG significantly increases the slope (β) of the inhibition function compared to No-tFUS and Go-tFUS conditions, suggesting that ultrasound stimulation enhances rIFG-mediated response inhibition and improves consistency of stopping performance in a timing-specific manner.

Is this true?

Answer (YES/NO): NO